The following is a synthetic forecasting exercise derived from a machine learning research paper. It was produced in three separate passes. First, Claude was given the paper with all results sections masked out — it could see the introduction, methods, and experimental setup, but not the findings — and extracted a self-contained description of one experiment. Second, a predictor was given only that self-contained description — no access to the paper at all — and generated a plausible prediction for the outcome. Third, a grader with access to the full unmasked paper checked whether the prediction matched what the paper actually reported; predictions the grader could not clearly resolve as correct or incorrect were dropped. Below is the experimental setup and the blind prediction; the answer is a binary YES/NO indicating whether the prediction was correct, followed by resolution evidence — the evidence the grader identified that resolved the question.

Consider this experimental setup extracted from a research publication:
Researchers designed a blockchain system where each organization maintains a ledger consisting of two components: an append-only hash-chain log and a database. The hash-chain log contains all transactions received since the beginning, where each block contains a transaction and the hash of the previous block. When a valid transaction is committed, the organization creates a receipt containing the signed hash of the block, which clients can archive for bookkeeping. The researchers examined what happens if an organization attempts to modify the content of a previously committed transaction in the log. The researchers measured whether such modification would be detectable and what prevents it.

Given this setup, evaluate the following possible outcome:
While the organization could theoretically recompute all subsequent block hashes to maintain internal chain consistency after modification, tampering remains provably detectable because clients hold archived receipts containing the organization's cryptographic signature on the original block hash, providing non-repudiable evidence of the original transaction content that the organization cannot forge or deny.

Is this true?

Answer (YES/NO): YES